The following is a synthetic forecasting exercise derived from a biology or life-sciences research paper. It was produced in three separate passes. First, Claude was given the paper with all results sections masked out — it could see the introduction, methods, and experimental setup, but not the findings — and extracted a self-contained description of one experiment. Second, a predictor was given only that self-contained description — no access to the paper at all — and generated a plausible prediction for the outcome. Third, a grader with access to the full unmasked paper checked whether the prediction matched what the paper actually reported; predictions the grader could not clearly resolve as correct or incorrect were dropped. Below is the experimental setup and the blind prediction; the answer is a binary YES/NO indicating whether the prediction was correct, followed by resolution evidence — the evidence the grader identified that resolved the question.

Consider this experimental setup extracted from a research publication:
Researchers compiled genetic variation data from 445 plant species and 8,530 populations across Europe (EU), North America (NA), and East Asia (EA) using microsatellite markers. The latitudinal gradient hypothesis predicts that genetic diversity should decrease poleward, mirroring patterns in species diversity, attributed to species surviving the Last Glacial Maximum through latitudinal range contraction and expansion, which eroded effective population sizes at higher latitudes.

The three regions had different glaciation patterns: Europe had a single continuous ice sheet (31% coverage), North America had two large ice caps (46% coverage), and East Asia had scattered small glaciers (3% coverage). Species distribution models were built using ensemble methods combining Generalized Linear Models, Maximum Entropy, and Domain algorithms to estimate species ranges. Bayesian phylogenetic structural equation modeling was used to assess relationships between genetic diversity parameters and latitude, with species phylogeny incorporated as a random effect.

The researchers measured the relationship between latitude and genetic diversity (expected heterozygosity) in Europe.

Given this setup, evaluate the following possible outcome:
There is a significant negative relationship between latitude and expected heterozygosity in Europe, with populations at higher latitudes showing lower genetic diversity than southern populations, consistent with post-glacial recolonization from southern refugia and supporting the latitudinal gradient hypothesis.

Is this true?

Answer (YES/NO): YES